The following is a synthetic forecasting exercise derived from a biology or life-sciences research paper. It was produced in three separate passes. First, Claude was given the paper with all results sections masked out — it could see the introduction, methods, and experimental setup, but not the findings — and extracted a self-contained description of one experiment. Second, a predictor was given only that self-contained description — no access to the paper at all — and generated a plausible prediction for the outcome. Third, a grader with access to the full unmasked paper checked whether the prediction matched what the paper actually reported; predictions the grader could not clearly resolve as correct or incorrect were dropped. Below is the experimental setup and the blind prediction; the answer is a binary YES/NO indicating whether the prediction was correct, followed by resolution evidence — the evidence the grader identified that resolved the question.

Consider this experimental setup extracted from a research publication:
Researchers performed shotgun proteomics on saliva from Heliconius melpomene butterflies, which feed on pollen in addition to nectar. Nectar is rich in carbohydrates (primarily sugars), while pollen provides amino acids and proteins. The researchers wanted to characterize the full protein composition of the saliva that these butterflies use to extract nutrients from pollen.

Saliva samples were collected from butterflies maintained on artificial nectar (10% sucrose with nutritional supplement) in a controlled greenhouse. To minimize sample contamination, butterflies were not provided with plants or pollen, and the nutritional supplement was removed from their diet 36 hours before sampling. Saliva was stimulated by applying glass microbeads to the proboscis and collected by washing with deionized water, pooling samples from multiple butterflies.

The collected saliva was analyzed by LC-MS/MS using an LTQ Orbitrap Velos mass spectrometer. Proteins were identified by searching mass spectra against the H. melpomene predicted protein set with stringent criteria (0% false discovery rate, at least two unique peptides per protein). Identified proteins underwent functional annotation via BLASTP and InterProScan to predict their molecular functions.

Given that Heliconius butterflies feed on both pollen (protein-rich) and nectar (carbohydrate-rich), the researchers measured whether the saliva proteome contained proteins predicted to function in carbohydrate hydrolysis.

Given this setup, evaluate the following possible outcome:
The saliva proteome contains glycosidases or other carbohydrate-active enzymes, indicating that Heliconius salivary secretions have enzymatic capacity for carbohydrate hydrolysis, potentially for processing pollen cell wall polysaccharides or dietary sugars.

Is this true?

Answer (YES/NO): YES